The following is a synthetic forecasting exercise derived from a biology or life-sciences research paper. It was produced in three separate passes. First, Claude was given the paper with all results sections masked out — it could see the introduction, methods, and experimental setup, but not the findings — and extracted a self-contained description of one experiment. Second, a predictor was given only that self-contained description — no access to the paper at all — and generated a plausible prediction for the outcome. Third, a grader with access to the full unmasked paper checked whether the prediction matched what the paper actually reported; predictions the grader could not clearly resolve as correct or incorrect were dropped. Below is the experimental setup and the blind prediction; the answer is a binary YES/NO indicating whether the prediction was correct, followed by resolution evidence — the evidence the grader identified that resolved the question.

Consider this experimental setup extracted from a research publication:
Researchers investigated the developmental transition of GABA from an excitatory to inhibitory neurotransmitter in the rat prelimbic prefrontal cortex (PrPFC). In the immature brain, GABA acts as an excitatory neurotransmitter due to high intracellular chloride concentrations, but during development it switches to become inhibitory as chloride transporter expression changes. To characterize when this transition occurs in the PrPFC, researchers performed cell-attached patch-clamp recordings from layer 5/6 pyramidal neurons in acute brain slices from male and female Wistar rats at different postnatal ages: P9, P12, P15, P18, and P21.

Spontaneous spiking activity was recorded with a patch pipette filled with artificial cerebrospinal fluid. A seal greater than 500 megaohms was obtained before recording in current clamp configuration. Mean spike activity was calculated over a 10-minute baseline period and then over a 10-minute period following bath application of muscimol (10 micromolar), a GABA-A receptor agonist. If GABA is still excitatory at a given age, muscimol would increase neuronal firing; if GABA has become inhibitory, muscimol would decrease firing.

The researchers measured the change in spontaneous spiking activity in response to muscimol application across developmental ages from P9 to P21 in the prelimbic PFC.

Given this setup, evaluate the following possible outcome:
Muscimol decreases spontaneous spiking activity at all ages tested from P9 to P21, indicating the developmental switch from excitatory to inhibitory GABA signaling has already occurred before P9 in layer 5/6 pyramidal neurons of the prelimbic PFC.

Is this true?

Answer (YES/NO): NO